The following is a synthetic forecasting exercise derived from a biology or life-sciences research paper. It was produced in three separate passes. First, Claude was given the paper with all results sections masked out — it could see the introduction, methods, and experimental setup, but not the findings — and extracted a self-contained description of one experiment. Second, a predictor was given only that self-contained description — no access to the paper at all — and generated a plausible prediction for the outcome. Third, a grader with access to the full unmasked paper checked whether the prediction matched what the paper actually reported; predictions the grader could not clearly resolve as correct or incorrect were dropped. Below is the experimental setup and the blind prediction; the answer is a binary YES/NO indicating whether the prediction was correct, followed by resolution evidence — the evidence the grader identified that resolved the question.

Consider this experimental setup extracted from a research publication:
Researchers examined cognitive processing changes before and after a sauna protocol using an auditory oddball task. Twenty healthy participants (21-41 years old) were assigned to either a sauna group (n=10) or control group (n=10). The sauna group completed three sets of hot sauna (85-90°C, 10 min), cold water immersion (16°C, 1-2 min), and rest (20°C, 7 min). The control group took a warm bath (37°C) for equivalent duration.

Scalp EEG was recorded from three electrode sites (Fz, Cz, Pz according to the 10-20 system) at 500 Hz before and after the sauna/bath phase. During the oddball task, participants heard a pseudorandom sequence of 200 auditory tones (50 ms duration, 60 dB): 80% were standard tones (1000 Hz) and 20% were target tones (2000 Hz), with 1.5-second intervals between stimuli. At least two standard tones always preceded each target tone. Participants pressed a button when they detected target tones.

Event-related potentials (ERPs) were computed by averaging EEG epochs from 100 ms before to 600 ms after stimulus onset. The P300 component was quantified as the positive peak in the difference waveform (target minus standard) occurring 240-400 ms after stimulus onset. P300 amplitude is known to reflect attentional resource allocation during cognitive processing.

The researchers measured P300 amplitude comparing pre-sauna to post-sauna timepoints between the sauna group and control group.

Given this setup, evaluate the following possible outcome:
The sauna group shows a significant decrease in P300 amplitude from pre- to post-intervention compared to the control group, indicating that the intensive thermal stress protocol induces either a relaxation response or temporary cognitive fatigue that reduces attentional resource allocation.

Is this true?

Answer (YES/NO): YES